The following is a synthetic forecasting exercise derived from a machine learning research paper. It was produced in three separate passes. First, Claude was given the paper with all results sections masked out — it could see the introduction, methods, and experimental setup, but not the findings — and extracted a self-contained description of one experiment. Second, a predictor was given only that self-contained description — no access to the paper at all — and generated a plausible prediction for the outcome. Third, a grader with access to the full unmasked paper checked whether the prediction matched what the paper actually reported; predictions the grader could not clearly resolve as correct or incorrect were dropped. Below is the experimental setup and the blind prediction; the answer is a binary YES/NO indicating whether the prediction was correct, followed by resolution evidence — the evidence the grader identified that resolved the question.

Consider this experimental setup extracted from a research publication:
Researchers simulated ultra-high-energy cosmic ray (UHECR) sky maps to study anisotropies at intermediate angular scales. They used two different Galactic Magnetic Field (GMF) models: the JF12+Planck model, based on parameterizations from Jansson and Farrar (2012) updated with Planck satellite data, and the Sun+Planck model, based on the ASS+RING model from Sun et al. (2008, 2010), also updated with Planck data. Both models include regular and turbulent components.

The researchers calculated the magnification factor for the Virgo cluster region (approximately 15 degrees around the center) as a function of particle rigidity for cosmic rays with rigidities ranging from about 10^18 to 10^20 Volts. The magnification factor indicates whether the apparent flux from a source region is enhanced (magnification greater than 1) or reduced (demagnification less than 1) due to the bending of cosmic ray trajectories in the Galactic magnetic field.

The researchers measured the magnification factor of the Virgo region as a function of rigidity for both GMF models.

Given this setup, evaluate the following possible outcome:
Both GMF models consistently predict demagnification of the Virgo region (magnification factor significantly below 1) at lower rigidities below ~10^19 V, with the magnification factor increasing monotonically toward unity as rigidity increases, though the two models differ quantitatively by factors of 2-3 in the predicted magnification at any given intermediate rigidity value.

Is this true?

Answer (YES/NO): NO